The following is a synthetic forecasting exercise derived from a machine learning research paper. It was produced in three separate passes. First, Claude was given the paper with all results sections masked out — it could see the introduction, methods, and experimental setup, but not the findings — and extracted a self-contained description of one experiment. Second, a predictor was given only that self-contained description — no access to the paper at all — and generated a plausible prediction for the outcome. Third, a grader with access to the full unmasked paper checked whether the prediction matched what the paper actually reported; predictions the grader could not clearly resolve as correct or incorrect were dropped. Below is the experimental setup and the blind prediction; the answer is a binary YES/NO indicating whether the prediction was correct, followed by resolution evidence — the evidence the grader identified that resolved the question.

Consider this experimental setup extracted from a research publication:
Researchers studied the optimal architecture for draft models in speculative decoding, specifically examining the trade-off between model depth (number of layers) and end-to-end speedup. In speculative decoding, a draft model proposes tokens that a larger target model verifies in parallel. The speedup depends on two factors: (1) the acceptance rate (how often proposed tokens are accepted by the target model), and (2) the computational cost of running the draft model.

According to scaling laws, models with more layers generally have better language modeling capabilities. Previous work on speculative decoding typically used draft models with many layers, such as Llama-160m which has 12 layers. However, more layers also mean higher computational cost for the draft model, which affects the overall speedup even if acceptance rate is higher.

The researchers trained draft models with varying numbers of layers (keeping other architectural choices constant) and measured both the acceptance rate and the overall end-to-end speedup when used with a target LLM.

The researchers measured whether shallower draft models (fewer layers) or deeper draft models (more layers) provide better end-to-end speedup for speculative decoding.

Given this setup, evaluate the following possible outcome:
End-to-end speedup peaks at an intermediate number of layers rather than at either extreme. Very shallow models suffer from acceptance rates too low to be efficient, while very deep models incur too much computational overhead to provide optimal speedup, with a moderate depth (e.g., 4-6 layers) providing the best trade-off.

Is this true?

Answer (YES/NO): NO